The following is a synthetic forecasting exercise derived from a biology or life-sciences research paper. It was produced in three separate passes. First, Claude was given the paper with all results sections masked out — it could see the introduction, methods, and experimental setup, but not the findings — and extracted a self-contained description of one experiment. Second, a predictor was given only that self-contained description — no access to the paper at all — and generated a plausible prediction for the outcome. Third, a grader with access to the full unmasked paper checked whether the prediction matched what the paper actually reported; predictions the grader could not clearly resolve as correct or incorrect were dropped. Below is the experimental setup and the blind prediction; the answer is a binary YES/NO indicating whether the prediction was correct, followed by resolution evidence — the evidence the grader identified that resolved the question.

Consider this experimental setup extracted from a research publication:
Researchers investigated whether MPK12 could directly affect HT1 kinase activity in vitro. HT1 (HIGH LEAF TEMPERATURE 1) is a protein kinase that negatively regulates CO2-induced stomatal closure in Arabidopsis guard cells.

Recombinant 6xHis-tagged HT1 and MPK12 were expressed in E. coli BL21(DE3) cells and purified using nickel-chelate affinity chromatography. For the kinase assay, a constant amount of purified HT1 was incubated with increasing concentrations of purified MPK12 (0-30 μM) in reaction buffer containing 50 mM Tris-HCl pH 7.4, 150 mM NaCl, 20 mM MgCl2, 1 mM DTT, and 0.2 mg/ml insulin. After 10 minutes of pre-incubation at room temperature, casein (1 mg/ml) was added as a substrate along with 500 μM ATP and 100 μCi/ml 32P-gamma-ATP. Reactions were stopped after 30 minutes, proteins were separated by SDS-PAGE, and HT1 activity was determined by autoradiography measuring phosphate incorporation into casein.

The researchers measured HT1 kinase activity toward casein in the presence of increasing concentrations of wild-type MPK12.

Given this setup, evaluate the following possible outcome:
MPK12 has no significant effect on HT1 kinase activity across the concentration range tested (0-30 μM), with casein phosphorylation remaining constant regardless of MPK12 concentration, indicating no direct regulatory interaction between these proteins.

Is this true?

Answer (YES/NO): NO